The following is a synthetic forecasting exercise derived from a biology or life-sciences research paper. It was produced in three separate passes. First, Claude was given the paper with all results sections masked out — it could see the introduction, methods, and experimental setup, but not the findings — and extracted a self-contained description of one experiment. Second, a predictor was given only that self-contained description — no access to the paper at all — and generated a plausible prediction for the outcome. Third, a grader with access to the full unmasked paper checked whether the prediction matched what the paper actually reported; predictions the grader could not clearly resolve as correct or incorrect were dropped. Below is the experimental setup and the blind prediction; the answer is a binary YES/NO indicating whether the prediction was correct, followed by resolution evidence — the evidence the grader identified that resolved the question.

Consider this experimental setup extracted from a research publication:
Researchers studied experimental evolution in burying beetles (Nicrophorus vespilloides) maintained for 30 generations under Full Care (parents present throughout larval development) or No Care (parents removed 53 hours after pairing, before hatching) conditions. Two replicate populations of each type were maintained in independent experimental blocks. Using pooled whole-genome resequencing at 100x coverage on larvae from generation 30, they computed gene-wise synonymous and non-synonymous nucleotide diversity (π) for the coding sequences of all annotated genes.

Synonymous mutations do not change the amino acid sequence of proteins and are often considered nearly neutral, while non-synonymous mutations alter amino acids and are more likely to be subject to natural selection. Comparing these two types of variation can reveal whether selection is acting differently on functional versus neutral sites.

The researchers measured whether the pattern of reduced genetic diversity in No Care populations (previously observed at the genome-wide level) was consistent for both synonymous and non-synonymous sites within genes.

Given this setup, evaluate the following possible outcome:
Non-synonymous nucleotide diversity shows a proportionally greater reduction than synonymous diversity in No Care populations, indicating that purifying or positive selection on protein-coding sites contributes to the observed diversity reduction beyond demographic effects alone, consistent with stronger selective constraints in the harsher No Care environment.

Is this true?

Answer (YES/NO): YES